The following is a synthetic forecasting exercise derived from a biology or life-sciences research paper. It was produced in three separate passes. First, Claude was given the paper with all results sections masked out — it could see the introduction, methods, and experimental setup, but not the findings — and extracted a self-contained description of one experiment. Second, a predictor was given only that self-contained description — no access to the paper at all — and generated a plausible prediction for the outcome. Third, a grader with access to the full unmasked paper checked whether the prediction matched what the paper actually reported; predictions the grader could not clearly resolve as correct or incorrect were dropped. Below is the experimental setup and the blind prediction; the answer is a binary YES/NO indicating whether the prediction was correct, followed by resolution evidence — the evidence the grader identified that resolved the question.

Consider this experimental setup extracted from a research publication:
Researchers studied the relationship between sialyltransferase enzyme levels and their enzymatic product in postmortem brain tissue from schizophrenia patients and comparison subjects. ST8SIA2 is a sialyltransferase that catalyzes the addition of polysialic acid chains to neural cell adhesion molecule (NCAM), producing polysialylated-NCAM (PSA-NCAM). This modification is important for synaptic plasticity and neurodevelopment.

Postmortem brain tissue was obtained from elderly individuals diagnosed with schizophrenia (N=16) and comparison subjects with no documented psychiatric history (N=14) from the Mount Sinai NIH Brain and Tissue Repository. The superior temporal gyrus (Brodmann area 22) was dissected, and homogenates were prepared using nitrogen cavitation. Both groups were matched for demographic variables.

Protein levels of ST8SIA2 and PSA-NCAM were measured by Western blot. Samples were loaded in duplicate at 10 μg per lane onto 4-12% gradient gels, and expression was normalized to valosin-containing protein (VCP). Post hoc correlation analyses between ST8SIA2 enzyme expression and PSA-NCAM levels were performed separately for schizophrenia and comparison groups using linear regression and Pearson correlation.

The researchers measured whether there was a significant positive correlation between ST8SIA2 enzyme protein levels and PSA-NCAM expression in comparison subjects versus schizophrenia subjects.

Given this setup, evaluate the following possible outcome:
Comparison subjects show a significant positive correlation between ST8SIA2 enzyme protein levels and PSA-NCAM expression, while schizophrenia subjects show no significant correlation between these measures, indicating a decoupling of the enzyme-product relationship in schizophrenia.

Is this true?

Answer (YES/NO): NO